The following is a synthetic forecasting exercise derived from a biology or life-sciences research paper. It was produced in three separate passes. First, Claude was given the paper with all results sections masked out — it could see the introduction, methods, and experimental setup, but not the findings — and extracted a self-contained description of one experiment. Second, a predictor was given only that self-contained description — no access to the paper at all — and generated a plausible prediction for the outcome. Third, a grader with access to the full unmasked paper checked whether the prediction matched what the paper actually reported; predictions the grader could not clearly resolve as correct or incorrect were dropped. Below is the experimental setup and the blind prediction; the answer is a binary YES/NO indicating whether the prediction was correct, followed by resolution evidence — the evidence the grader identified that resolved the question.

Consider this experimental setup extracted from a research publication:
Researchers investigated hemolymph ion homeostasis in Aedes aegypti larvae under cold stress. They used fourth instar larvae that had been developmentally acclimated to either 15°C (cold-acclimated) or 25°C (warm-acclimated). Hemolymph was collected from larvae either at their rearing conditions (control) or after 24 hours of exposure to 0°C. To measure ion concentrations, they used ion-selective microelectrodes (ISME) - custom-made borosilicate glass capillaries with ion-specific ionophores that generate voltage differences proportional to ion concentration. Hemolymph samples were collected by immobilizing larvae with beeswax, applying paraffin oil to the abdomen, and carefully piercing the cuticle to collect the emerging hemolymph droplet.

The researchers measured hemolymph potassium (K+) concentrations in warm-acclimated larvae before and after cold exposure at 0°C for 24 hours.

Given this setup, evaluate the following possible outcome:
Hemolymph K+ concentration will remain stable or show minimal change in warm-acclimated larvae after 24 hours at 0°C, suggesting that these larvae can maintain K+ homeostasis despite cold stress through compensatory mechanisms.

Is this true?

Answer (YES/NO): NO